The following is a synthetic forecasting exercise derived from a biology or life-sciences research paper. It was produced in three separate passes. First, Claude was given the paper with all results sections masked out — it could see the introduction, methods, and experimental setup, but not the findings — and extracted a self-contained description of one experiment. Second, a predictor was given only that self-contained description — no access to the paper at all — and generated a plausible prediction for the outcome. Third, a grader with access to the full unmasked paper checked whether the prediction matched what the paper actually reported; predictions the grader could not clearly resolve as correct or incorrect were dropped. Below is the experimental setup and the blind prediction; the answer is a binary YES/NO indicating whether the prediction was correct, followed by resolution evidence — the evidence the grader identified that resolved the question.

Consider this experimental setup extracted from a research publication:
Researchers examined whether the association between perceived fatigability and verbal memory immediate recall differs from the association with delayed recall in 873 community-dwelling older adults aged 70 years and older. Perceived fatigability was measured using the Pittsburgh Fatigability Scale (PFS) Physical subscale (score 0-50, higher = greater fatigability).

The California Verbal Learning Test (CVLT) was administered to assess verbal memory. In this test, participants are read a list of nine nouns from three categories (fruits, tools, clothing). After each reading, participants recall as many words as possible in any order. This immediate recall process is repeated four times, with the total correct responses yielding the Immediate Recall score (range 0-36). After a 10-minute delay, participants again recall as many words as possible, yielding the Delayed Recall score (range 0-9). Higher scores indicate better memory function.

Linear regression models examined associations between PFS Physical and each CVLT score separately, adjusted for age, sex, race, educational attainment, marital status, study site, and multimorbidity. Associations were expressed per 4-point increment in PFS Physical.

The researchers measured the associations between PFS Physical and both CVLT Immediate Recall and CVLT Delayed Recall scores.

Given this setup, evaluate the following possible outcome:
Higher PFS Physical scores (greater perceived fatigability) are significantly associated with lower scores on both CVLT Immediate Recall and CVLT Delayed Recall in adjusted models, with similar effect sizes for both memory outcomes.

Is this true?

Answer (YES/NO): NO